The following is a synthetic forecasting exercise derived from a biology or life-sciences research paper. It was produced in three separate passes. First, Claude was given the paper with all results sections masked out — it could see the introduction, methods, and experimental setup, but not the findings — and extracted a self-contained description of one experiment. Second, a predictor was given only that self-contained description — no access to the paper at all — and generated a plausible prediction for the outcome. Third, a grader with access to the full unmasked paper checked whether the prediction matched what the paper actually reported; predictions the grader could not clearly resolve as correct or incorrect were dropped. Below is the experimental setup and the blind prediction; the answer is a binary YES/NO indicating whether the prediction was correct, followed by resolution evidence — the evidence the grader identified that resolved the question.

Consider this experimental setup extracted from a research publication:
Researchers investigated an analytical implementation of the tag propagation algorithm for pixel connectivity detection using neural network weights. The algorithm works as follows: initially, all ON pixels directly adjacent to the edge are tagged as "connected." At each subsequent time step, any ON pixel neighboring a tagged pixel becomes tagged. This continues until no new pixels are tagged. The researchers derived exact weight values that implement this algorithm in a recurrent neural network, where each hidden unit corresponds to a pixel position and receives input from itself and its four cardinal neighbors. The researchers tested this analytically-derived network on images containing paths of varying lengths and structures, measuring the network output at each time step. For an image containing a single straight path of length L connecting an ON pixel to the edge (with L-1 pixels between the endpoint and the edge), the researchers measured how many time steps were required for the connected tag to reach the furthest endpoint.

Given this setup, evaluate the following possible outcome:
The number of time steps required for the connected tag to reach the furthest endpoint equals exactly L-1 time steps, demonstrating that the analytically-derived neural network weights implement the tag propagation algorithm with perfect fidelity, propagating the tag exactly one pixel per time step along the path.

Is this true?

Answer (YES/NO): NO